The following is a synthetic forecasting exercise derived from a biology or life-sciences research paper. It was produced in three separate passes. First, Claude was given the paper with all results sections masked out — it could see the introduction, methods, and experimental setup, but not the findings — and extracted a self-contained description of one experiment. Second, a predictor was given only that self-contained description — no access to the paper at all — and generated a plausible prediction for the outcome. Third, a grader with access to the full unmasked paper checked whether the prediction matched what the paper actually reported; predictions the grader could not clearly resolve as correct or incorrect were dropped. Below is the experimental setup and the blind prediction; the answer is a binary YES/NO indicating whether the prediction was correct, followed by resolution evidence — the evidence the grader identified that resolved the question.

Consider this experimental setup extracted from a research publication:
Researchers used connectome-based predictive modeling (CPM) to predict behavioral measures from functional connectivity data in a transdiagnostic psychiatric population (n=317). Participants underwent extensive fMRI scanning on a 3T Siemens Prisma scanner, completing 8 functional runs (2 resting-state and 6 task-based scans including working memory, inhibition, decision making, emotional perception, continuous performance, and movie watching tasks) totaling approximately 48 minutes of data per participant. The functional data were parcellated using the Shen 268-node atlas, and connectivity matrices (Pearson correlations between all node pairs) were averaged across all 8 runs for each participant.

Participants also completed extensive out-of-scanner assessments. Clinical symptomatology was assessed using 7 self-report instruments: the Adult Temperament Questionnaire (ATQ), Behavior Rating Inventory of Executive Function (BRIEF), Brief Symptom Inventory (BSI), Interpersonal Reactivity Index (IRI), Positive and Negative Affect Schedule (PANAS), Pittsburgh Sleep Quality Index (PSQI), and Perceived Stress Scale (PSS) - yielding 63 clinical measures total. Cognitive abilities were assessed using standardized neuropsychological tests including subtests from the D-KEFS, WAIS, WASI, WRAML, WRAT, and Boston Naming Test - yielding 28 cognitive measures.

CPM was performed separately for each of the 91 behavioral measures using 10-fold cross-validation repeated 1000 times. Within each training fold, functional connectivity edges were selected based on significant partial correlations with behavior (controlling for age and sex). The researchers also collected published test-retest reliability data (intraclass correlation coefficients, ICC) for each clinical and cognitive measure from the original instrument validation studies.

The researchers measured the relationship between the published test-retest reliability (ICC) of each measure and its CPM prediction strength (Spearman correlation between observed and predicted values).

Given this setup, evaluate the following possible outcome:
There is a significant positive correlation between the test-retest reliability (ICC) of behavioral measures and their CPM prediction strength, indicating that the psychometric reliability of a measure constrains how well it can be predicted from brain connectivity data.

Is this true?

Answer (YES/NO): NO